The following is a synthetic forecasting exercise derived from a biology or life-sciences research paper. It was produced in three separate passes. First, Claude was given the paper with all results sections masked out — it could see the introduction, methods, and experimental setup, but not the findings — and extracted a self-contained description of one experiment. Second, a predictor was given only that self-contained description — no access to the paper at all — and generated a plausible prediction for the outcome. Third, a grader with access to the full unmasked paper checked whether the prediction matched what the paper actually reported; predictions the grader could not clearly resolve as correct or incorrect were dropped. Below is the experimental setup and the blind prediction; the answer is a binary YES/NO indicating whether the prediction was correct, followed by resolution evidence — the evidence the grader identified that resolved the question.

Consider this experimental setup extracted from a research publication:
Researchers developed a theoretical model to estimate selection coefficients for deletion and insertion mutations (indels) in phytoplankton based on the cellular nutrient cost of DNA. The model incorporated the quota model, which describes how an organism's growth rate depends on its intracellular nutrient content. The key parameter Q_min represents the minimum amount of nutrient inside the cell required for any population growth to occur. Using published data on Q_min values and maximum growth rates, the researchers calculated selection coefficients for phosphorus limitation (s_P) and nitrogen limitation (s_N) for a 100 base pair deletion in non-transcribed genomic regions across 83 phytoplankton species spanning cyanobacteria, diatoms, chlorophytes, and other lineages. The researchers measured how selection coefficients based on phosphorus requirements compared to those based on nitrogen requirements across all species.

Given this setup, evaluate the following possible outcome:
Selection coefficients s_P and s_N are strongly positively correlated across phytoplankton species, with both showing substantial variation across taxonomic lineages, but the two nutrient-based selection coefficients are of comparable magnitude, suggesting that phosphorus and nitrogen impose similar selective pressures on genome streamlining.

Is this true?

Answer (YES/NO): NO